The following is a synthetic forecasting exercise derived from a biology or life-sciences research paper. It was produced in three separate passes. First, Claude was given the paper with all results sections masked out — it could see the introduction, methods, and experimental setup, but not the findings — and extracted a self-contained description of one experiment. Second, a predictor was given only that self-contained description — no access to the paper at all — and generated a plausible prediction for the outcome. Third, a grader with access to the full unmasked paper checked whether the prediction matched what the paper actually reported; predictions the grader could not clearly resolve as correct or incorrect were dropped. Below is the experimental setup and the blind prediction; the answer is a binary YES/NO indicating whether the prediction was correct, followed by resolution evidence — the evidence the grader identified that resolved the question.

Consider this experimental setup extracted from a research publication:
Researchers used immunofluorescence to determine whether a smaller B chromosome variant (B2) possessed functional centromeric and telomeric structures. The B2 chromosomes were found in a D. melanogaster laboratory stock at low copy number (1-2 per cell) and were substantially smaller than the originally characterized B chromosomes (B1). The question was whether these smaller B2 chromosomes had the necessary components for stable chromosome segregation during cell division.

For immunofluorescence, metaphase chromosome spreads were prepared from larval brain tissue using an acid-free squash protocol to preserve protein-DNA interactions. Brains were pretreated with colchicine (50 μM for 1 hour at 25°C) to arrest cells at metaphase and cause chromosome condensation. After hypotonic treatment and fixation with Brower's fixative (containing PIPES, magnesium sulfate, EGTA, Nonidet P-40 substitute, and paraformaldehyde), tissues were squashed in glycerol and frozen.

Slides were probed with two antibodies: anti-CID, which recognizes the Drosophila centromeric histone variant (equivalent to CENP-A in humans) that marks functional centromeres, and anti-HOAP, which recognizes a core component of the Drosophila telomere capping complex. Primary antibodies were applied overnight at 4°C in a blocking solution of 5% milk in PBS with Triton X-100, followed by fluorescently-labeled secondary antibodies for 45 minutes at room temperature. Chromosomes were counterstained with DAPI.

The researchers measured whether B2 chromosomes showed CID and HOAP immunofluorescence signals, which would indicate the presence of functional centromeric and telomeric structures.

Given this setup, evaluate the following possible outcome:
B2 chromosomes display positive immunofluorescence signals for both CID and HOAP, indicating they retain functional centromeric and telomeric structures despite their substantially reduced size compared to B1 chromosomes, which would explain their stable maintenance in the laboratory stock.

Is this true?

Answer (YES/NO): YES